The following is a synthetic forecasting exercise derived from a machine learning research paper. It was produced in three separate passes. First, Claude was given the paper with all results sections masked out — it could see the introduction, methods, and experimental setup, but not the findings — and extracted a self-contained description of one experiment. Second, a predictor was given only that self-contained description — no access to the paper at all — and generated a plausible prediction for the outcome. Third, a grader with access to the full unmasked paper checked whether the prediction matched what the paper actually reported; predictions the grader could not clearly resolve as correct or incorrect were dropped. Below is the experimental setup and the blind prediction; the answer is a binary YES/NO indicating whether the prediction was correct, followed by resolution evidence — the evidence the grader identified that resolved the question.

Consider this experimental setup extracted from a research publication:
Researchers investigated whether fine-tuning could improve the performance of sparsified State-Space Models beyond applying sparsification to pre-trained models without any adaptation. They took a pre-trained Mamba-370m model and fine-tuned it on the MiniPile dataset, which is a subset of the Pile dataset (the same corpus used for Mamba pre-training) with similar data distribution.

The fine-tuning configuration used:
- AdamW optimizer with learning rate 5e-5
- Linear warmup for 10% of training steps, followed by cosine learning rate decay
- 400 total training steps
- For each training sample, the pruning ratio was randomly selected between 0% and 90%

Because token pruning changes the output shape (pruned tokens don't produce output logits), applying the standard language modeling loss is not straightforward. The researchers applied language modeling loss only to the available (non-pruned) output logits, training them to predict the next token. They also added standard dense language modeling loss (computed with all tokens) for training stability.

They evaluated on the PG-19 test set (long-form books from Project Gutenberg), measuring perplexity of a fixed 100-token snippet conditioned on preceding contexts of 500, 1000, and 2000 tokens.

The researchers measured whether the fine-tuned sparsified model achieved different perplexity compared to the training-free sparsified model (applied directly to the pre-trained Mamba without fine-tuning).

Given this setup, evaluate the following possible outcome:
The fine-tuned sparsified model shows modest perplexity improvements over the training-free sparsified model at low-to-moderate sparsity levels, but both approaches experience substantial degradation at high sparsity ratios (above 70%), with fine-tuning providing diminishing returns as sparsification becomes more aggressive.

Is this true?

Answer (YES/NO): NO